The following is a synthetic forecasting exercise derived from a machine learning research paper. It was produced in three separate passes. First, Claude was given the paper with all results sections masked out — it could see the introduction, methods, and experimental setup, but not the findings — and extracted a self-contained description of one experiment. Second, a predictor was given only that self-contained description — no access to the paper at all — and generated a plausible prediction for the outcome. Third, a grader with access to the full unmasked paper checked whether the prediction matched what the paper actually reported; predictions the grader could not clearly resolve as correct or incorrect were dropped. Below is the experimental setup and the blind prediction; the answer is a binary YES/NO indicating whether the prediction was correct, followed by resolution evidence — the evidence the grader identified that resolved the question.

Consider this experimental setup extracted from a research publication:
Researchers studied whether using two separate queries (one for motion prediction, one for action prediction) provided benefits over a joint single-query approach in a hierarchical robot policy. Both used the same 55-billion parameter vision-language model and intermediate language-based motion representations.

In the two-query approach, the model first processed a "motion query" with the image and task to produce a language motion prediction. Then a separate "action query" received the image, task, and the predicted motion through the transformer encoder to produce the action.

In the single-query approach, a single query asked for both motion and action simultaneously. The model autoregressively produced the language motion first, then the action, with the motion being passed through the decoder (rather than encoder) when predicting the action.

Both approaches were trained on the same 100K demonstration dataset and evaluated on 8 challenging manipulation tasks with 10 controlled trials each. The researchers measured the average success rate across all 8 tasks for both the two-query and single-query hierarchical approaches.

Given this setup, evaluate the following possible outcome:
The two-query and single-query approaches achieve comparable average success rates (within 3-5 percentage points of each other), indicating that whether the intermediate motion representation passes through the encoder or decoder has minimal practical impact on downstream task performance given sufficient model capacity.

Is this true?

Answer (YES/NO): YES